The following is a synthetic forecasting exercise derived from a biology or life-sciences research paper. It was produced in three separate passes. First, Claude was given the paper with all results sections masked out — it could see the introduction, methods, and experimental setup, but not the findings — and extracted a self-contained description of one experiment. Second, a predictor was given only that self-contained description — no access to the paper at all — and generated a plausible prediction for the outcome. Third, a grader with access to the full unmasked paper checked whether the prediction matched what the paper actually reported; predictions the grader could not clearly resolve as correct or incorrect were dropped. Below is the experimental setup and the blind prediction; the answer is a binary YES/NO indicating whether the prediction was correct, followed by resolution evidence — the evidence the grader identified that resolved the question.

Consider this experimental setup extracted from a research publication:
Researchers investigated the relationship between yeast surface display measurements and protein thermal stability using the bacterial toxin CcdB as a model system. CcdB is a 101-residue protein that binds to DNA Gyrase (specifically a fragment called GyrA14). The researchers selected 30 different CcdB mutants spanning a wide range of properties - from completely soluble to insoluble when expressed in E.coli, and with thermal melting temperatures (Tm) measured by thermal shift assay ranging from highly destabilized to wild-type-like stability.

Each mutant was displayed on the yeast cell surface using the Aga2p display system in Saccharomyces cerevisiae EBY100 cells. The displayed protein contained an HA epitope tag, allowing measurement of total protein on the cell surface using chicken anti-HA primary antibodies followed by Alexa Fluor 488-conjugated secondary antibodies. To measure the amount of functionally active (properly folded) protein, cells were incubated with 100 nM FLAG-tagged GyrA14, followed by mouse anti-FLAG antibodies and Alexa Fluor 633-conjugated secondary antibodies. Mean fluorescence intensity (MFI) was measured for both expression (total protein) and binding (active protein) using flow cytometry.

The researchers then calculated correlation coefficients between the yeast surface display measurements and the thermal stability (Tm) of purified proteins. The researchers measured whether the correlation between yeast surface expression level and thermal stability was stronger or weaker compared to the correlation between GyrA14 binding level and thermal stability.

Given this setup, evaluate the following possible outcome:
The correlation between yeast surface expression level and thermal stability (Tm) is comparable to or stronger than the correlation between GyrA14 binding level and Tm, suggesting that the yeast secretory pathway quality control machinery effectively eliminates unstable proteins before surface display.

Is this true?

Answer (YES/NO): NO